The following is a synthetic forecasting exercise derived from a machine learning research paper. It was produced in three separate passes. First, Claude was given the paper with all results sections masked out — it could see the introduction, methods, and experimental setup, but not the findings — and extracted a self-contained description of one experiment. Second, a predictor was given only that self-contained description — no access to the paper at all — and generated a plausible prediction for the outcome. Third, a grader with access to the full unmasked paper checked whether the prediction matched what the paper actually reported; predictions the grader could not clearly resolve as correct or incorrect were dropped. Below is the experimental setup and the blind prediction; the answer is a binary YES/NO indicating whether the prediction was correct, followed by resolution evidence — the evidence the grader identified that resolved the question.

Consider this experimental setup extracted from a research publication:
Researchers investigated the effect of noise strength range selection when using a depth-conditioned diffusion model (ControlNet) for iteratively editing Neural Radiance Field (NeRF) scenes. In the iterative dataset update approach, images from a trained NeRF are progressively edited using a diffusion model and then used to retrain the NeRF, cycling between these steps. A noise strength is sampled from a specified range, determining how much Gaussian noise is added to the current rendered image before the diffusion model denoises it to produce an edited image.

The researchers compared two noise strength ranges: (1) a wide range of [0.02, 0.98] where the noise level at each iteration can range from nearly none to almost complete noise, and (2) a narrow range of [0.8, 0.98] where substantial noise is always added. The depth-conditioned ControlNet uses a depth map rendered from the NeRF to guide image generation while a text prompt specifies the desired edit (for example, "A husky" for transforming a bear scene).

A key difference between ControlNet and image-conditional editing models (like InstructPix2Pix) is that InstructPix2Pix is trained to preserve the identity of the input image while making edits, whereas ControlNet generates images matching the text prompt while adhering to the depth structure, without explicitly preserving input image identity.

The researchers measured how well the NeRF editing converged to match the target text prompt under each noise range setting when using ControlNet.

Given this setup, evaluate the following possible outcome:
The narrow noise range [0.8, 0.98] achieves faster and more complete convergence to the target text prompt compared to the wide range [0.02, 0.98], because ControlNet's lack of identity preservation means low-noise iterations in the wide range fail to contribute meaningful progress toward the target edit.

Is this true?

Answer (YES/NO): YES